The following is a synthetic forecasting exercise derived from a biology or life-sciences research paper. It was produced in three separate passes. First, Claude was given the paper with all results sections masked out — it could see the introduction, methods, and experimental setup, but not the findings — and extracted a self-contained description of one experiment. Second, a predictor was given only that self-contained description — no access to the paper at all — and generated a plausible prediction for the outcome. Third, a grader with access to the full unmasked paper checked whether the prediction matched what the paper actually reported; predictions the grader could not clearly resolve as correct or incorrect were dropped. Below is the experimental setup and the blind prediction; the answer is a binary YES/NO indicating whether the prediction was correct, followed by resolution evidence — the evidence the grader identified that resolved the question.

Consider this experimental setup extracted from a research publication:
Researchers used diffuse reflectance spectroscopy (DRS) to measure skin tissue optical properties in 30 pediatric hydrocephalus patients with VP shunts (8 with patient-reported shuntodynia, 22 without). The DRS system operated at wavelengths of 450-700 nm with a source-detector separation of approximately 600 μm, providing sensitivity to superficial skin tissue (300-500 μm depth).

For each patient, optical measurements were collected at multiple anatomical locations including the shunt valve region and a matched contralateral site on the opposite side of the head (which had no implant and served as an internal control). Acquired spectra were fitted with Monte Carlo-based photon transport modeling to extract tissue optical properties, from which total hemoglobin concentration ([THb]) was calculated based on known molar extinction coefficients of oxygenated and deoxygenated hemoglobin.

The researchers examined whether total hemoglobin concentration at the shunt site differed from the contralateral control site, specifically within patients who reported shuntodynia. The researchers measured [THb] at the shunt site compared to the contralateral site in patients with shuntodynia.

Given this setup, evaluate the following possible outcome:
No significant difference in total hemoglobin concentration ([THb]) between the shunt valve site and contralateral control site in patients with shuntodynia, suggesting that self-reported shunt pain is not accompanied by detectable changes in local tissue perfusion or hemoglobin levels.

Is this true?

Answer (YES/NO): YES